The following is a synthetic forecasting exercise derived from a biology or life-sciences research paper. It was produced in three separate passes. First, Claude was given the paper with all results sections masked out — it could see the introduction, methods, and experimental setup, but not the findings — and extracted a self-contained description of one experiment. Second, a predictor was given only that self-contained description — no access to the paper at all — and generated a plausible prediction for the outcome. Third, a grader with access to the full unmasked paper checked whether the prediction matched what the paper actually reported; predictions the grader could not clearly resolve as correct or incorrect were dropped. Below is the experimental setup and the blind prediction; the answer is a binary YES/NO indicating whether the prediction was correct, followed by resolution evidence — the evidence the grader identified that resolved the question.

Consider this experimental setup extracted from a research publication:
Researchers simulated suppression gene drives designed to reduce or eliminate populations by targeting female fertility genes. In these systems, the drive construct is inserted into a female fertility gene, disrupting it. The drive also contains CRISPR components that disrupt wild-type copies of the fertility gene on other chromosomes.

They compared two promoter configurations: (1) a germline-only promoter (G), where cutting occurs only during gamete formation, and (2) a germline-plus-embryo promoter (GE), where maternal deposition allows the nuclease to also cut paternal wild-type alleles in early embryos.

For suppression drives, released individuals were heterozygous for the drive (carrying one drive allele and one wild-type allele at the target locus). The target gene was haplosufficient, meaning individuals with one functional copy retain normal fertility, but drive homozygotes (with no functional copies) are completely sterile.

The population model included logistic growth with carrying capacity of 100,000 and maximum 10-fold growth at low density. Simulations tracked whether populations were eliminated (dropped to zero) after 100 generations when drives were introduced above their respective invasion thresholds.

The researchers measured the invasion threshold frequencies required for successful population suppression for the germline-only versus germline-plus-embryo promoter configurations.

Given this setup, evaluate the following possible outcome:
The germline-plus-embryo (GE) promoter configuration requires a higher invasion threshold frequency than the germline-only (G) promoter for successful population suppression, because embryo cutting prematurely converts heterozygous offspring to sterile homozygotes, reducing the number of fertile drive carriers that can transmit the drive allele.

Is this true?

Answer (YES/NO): YES